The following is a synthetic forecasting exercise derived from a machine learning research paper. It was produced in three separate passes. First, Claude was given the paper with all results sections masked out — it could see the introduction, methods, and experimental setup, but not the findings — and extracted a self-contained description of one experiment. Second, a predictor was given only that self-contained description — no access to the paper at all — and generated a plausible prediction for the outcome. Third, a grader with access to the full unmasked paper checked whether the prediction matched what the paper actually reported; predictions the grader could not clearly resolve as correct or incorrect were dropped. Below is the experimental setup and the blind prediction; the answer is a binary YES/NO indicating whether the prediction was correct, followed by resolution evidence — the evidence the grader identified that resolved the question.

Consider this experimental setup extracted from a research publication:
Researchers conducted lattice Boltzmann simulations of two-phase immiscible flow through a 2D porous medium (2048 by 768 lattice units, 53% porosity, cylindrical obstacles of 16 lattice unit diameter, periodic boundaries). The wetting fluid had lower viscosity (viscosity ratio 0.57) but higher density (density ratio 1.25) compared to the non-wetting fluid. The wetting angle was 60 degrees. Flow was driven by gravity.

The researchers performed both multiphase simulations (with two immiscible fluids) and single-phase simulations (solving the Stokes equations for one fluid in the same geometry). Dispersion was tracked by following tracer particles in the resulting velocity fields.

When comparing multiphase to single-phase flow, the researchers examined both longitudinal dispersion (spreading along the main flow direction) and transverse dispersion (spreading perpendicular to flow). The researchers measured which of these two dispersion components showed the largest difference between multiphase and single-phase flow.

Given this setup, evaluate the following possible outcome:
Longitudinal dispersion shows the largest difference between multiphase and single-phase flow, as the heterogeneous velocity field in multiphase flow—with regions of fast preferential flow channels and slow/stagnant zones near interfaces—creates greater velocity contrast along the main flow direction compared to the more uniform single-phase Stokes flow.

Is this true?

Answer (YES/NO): NO